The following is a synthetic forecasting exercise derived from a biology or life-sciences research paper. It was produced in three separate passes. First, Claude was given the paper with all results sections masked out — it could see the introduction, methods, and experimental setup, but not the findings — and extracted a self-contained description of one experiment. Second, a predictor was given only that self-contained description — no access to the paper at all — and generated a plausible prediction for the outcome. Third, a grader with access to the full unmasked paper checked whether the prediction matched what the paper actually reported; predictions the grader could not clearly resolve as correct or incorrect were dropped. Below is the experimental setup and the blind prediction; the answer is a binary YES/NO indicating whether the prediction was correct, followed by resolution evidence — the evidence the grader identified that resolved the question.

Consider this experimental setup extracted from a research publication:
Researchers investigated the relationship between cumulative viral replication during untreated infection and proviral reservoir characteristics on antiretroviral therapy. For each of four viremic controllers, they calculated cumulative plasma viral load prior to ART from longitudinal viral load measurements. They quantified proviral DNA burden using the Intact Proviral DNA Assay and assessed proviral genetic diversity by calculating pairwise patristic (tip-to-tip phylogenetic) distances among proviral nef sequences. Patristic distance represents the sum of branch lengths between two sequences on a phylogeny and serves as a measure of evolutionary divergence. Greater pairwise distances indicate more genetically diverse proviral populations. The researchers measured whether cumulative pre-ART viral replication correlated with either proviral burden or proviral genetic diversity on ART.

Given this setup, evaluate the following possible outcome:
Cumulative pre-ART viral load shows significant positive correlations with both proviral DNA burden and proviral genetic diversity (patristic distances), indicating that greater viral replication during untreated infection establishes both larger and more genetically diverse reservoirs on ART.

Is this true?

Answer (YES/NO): NO